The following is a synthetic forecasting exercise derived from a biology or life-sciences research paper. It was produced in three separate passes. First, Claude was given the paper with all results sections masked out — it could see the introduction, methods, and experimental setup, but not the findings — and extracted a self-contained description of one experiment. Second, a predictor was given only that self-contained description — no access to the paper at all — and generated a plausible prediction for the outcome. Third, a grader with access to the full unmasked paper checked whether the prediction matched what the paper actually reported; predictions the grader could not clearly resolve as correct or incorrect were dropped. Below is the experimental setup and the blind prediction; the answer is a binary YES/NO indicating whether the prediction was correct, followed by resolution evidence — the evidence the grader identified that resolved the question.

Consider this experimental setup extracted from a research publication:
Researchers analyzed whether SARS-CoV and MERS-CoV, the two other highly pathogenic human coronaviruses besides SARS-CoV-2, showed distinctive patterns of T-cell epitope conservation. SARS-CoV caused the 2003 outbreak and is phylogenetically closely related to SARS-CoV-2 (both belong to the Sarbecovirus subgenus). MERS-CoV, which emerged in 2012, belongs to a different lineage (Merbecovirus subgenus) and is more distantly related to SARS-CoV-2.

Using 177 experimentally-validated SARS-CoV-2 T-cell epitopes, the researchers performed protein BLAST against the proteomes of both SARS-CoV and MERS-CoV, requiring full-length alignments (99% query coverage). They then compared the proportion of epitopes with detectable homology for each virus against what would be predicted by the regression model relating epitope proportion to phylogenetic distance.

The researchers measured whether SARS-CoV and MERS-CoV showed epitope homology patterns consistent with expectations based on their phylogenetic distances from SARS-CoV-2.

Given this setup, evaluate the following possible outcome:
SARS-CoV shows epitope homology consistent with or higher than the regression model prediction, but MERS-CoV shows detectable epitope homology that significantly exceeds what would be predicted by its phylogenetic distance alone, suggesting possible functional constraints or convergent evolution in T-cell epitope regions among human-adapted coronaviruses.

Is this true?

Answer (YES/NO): NO